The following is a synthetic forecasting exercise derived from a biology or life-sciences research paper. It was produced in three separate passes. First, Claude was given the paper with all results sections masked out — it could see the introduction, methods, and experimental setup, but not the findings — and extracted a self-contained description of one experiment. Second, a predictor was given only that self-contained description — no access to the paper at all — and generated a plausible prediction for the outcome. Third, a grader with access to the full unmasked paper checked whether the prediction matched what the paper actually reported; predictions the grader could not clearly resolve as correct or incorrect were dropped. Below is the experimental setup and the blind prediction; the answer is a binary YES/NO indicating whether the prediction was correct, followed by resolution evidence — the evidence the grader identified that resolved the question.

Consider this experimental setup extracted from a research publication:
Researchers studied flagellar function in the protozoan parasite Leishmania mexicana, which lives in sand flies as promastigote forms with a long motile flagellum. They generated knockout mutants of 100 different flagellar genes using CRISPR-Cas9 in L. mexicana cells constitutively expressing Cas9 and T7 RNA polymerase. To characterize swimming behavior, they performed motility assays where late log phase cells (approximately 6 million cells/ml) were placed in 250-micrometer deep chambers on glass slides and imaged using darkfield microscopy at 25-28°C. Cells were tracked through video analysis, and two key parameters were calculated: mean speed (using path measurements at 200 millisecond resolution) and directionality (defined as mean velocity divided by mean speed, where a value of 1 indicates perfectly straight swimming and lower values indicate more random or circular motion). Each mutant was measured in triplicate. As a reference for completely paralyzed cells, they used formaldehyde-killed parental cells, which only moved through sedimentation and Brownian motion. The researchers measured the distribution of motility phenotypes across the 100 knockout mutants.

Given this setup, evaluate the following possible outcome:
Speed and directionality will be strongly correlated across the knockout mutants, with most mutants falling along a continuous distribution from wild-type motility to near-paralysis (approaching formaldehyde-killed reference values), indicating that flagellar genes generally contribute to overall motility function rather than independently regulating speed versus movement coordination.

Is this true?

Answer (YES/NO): NO